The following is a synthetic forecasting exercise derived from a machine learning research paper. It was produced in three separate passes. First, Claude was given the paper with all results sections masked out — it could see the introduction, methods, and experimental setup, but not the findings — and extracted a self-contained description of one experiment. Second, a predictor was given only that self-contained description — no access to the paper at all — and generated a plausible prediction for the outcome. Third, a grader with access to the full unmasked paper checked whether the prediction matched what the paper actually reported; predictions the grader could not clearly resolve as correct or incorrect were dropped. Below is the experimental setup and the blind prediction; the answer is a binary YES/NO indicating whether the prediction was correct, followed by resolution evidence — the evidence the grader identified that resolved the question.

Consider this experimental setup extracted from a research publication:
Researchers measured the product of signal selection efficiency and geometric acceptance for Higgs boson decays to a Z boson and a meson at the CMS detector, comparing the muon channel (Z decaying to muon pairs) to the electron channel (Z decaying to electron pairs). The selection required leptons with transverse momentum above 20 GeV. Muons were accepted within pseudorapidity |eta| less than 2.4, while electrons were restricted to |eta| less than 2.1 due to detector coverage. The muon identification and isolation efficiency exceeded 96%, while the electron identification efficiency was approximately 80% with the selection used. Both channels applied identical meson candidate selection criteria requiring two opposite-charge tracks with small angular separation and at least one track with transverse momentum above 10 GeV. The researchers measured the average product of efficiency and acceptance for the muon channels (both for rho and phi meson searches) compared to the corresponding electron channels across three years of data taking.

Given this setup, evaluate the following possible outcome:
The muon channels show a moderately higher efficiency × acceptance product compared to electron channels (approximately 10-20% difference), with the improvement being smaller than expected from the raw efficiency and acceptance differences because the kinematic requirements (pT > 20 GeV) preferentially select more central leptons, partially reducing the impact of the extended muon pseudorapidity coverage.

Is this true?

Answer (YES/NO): NO